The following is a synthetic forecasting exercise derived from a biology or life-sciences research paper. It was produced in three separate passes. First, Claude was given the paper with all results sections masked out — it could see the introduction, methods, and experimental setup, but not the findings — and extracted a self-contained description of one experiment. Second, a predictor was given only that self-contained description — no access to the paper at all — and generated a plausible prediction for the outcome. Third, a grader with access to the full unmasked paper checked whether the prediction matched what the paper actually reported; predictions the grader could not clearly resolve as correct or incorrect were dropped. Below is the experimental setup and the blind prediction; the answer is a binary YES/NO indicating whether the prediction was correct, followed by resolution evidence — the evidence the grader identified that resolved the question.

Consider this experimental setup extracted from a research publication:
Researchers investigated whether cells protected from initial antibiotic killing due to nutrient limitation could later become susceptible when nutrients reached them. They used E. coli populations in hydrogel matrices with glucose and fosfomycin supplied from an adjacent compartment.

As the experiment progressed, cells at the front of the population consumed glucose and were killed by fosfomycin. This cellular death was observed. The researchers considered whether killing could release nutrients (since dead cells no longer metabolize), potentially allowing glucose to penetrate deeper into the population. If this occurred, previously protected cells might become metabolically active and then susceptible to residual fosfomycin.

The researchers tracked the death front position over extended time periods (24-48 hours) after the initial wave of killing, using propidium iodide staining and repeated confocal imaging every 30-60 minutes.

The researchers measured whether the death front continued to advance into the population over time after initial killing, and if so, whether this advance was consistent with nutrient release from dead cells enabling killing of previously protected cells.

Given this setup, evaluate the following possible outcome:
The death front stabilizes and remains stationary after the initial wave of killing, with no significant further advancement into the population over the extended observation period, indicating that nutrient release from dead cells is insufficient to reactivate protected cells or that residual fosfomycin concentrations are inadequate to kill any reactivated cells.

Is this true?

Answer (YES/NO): NO